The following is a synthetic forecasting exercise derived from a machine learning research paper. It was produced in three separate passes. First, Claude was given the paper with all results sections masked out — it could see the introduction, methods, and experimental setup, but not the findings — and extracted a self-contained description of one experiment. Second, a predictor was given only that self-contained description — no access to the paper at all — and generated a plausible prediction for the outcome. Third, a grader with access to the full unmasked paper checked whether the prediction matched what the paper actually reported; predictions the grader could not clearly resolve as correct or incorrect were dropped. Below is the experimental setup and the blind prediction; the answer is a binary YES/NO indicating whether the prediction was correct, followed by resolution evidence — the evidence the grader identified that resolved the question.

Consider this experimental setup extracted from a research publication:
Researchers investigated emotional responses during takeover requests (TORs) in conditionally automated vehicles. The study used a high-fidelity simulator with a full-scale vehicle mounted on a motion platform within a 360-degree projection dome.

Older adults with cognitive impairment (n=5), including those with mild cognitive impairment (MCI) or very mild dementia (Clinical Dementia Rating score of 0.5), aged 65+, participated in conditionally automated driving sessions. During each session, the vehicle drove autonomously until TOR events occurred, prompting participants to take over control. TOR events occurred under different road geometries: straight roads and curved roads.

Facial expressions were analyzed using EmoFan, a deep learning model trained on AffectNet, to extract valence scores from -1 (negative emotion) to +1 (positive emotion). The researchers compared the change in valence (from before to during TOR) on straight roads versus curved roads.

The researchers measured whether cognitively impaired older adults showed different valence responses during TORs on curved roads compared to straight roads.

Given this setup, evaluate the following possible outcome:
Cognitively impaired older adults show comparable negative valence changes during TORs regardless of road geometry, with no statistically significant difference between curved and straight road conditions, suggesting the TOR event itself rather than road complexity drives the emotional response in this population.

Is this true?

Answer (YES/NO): NO